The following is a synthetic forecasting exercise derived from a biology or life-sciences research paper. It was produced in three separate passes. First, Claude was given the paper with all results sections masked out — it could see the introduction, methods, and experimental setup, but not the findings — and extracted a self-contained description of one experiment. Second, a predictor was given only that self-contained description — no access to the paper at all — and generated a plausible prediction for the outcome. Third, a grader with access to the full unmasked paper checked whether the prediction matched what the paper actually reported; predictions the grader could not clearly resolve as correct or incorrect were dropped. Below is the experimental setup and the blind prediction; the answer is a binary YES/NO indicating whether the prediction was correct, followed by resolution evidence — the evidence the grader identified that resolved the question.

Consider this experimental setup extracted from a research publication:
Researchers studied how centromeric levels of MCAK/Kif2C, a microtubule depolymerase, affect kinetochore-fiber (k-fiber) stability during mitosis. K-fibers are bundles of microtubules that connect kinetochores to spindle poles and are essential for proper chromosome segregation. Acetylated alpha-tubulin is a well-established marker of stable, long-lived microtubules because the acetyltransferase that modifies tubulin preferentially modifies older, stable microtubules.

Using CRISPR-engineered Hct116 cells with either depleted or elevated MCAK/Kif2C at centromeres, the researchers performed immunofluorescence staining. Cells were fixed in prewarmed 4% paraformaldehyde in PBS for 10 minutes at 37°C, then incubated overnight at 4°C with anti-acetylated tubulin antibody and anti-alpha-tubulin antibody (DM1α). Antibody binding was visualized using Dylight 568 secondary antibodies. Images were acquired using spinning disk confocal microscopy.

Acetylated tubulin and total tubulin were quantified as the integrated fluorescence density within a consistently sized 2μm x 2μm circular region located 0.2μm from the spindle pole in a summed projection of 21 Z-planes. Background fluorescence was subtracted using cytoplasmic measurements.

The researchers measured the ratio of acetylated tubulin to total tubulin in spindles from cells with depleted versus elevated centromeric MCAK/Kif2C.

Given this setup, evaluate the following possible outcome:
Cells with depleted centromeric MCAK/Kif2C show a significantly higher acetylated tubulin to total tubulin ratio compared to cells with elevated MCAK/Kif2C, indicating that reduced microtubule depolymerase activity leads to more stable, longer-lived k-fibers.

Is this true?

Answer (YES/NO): NO